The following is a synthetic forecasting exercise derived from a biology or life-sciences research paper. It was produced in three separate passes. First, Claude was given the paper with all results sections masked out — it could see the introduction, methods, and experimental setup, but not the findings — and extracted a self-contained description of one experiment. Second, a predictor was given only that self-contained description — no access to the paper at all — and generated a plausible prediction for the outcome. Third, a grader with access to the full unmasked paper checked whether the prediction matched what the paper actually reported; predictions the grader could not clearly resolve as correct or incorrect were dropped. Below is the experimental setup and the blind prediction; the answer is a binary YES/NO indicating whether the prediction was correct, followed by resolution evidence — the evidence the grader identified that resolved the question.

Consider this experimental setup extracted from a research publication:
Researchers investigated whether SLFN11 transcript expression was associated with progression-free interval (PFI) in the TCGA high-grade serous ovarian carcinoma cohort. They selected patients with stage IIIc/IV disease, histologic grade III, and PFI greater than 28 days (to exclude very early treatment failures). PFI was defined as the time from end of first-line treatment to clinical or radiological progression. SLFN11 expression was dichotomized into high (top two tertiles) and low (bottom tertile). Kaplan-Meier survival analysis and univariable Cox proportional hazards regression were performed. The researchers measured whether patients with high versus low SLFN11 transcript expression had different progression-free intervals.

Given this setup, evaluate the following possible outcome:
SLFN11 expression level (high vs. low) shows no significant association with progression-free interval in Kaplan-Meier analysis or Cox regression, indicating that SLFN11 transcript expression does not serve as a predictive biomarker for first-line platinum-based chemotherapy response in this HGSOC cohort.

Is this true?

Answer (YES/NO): NO